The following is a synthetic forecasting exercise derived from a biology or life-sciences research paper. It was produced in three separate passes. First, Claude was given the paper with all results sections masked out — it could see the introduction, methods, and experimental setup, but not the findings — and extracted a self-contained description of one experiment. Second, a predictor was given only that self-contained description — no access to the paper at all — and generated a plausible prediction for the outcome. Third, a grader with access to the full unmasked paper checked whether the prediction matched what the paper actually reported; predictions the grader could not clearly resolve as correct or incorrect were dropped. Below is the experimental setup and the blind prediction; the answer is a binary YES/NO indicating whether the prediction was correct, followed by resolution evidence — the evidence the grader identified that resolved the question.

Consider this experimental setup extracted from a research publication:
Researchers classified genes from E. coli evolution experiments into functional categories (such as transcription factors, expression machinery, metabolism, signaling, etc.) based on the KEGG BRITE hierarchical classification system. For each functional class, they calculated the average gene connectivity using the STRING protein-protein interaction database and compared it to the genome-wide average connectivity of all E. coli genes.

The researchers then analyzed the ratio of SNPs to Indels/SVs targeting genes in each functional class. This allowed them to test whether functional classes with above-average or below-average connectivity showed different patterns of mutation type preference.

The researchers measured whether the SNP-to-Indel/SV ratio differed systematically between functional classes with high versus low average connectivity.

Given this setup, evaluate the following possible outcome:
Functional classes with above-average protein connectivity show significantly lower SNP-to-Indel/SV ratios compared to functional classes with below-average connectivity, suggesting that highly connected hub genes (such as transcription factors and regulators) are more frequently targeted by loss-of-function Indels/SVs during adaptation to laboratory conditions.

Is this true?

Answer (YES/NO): NO